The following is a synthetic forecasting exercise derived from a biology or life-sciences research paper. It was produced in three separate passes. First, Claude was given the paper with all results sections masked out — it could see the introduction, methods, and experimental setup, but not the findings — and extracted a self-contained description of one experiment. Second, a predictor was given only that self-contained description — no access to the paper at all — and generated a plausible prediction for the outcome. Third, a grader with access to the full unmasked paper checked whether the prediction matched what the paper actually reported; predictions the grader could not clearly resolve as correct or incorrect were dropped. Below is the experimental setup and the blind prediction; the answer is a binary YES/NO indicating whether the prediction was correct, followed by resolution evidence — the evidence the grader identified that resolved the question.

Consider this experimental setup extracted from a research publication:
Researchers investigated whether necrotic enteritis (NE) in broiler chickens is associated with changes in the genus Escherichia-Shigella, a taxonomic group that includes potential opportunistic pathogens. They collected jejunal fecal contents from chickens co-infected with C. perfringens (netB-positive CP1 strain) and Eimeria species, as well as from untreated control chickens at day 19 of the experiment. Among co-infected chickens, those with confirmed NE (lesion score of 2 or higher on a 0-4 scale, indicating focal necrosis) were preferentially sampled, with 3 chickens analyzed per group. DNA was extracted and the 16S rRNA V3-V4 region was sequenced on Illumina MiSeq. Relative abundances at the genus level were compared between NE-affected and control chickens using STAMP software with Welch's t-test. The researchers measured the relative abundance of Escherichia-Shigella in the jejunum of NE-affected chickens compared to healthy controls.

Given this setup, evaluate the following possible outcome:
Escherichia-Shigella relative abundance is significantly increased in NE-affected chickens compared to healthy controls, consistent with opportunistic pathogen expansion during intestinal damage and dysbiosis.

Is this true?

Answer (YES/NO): NO